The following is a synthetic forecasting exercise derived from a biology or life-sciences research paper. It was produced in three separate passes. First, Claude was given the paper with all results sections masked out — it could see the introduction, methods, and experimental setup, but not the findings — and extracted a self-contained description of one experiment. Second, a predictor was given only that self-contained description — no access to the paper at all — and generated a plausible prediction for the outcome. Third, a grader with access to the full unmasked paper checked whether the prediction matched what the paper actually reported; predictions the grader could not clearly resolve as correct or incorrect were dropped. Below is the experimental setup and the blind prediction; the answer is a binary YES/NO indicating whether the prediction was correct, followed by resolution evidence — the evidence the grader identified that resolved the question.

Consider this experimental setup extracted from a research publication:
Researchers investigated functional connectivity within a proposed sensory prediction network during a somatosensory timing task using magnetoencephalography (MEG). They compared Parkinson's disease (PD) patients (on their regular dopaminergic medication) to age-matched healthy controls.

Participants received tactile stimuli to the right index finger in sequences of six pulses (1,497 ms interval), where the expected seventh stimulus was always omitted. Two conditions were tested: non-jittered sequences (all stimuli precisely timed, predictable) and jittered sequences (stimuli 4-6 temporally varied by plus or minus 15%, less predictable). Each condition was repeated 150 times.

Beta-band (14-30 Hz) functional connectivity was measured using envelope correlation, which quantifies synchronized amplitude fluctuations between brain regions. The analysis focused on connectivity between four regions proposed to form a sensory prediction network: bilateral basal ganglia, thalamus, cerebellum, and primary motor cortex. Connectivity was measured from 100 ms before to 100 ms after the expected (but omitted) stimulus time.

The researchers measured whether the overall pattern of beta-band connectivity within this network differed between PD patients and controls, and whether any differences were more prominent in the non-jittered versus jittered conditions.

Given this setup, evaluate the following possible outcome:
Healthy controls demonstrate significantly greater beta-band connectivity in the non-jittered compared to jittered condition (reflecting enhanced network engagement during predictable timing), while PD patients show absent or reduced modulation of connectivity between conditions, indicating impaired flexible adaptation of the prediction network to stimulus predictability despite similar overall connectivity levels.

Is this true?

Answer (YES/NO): NO